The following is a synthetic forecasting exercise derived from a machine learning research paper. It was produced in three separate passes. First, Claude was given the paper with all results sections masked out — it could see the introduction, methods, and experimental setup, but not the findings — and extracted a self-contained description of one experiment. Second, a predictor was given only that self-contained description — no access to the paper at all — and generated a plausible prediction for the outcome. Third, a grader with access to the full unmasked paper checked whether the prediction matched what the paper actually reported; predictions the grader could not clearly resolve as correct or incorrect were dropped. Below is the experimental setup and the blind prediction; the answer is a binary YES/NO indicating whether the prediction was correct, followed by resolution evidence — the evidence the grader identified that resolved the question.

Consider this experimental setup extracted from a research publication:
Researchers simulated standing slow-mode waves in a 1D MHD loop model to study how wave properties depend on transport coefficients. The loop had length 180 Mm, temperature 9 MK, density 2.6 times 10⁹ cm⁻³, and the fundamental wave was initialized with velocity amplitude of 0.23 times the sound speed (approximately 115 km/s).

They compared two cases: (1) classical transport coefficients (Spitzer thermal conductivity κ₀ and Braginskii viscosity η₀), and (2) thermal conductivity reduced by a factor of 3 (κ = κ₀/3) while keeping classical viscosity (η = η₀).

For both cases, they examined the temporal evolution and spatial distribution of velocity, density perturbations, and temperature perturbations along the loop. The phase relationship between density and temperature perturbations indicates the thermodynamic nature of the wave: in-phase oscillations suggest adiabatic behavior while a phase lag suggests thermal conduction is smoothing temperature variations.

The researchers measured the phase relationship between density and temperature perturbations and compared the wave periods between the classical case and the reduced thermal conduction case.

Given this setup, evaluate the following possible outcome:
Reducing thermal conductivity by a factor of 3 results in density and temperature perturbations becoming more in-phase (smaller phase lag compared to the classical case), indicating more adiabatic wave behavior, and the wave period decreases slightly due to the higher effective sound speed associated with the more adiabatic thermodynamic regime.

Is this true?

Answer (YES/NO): YES